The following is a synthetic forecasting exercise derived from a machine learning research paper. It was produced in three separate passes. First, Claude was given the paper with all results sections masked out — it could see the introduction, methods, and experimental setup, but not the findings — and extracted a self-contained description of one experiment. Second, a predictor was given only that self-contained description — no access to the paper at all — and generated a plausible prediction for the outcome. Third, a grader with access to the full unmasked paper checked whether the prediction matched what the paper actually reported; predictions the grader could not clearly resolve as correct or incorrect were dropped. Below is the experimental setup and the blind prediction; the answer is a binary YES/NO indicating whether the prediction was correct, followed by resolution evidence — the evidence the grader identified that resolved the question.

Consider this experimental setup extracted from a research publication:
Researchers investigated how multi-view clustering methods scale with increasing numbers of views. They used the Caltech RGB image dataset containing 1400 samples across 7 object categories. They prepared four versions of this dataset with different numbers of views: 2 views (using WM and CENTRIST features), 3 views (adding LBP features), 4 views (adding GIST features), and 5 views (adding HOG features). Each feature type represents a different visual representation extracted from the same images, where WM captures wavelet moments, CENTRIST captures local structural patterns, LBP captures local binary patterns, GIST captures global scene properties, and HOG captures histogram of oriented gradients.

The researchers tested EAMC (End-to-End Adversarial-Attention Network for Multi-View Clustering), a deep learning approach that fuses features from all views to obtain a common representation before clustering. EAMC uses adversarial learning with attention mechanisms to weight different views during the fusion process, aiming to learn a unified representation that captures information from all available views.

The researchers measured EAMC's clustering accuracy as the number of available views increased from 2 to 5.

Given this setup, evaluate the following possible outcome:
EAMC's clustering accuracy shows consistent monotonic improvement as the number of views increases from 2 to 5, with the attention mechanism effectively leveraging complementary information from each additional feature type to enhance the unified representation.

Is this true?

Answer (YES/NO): NO